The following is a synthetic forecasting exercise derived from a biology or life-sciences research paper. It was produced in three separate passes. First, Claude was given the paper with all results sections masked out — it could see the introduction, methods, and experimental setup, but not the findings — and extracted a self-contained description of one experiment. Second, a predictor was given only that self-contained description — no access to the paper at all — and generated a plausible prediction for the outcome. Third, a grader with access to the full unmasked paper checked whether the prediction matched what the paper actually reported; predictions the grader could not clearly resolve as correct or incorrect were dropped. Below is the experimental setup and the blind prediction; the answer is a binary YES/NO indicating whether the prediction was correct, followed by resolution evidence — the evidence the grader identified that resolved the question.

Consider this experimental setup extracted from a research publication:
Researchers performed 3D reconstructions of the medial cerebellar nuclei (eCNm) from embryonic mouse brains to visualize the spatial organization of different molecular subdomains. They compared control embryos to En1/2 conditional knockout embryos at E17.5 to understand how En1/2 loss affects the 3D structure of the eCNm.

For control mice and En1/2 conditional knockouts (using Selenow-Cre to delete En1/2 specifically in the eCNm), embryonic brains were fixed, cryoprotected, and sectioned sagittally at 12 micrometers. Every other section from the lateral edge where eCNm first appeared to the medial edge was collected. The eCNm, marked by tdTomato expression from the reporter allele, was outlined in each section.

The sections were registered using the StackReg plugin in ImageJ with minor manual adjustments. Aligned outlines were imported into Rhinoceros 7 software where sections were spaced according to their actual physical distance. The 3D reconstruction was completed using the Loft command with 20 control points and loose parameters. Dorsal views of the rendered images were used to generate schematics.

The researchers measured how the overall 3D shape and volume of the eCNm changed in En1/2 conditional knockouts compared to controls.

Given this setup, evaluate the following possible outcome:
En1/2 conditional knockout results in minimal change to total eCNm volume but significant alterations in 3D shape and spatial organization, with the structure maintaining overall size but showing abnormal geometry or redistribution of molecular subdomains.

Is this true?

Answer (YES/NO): NO